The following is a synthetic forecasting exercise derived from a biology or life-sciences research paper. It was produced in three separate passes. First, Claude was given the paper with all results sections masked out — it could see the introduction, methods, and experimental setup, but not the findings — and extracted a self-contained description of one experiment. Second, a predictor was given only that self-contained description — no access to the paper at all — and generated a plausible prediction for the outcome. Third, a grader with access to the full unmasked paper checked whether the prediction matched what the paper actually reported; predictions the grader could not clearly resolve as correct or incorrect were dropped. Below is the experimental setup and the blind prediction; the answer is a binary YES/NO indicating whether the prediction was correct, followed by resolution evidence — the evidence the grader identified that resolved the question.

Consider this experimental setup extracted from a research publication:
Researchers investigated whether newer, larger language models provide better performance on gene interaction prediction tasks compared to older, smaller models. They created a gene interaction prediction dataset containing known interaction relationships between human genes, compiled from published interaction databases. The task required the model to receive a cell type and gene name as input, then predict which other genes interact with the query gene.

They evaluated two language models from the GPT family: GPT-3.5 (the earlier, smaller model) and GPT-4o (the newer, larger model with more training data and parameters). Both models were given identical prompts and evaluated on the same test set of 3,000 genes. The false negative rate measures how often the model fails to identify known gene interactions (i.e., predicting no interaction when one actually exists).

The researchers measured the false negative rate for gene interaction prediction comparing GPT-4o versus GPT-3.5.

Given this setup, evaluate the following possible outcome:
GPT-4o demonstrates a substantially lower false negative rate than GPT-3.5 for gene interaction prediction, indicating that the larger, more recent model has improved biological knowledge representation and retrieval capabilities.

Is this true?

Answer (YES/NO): NO